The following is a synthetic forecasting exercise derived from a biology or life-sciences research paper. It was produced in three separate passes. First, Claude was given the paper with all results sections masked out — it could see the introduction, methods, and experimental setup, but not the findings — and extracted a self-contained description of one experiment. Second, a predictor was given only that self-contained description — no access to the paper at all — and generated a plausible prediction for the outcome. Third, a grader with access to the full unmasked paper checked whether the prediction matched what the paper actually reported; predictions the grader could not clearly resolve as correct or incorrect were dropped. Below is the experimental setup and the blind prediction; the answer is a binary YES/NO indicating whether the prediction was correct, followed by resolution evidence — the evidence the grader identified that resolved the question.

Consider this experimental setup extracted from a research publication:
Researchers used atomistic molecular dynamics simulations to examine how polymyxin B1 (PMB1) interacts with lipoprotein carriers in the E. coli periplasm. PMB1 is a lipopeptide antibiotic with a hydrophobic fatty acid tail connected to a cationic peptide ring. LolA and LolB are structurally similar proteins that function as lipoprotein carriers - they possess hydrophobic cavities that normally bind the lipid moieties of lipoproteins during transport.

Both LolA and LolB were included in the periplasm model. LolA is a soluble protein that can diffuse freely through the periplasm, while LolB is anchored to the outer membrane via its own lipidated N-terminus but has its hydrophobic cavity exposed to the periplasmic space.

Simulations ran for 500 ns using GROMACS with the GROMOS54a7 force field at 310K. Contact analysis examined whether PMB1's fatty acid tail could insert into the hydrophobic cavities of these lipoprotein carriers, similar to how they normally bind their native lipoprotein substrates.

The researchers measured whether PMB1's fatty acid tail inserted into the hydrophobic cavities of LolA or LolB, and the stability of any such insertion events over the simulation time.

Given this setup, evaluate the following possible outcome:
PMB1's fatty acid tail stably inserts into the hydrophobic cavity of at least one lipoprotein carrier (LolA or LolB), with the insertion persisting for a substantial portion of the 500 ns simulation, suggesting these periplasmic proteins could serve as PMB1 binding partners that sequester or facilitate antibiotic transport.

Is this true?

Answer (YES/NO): YES